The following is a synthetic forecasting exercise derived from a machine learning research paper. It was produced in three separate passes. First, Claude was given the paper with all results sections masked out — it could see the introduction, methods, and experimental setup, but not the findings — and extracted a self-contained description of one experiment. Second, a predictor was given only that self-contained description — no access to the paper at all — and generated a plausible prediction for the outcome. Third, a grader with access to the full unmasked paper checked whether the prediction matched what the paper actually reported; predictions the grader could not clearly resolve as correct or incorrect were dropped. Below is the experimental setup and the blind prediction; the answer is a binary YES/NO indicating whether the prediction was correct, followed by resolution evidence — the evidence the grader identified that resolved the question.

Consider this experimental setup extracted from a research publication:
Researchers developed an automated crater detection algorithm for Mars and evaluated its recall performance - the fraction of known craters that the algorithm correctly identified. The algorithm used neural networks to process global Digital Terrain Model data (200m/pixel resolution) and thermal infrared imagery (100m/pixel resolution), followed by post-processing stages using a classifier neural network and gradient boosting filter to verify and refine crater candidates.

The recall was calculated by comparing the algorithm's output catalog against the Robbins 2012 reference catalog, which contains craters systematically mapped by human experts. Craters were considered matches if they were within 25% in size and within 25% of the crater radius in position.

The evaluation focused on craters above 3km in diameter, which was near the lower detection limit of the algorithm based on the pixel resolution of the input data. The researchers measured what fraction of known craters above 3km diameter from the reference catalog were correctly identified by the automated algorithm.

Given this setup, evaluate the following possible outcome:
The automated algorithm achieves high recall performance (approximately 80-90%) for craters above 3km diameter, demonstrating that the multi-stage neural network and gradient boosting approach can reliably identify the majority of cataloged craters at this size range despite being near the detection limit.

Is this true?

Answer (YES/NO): YES